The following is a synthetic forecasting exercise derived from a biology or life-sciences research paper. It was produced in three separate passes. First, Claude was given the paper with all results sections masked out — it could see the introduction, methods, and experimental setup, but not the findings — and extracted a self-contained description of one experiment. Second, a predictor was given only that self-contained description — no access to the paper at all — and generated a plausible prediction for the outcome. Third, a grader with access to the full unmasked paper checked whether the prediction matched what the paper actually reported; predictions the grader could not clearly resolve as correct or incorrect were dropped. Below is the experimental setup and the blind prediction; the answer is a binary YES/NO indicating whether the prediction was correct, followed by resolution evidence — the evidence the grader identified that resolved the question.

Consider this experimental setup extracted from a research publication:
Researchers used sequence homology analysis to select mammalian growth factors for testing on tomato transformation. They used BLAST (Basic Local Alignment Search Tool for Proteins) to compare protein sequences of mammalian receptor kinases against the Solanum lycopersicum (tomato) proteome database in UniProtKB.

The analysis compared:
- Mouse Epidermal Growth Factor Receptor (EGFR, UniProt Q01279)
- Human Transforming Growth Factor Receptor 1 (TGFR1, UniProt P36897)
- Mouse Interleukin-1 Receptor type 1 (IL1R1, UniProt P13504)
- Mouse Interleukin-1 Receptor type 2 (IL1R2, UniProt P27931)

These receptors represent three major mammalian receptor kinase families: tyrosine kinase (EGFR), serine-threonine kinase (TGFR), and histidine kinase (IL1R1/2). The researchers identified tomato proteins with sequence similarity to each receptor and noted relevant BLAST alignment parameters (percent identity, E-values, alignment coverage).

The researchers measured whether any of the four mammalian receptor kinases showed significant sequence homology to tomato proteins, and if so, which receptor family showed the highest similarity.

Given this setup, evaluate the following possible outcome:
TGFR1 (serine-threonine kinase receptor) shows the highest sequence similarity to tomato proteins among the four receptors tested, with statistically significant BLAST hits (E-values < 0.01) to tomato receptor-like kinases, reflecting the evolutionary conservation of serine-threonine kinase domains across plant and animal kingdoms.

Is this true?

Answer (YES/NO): NO